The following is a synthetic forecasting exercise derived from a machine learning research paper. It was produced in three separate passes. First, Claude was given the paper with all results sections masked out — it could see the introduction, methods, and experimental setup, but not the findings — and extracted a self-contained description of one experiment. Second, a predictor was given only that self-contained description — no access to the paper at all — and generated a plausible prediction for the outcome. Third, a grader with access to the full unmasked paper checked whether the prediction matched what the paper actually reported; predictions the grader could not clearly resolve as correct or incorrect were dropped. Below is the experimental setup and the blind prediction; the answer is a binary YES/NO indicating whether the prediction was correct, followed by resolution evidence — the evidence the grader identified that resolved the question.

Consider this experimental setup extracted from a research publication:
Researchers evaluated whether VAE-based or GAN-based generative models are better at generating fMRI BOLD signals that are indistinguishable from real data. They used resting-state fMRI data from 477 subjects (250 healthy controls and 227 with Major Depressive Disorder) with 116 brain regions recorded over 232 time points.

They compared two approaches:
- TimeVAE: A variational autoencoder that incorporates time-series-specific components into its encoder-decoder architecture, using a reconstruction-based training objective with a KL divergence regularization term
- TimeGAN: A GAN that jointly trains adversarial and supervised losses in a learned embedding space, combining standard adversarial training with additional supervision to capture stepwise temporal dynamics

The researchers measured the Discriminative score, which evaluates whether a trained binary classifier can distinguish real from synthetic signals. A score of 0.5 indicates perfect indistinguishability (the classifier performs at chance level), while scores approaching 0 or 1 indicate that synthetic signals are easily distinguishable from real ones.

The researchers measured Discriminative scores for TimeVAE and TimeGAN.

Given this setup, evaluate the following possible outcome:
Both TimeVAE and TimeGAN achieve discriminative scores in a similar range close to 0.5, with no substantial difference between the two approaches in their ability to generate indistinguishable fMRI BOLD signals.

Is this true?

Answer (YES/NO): YES